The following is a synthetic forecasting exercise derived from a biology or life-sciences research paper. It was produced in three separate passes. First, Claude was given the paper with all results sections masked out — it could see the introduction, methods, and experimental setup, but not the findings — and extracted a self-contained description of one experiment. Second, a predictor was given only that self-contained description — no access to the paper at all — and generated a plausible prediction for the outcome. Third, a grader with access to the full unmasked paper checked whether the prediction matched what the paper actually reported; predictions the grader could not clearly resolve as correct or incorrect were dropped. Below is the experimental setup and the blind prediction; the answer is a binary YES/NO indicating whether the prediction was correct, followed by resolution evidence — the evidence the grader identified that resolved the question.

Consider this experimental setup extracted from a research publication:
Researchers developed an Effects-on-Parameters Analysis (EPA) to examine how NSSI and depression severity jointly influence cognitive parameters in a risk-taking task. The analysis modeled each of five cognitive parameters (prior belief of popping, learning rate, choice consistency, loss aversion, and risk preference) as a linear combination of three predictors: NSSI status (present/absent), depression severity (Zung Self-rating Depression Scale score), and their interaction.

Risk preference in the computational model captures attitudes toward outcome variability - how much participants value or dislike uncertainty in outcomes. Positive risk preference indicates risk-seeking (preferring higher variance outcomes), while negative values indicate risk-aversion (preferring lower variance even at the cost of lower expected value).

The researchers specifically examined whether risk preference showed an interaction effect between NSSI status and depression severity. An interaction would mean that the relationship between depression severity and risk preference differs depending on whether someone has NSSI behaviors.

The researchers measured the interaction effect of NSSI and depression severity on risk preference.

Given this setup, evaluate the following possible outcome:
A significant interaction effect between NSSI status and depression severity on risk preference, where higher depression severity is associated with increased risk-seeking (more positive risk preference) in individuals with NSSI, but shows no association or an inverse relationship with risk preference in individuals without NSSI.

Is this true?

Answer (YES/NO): NO